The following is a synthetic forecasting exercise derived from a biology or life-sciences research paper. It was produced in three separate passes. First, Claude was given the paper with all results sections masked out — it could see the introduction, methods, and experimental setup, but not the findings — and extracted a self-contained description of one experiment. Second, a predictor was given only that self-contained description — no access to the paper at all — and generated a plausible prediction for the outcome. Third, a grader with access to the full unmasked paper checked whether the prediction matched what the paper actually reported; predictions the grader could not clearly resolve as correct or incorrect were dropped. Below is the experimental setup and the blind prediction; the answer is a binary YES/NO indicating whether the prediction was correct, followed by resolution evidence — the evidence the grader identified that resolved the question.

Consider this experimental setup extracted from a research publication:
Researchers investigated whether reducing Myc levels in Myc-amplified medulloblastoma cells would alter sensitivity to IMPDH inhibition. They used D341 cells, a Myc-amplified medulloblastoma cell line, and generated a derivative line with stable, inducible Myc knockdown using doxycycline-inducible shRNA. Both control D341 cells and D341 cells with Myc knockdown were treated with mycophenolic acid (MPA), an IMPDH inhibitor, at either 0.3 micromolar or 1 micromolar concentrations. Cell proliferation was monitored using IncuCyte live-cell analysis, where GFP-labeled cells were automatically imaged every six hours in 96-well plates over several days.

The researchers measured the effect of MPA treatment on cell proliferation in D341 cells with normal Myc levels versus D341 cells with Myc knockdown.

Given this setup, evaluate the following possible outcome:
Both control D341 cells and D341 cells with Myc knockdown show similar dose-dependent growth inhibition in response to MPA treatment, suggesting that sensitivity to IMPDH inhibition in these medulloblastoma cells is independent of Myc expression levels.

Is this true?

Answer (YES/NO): NO